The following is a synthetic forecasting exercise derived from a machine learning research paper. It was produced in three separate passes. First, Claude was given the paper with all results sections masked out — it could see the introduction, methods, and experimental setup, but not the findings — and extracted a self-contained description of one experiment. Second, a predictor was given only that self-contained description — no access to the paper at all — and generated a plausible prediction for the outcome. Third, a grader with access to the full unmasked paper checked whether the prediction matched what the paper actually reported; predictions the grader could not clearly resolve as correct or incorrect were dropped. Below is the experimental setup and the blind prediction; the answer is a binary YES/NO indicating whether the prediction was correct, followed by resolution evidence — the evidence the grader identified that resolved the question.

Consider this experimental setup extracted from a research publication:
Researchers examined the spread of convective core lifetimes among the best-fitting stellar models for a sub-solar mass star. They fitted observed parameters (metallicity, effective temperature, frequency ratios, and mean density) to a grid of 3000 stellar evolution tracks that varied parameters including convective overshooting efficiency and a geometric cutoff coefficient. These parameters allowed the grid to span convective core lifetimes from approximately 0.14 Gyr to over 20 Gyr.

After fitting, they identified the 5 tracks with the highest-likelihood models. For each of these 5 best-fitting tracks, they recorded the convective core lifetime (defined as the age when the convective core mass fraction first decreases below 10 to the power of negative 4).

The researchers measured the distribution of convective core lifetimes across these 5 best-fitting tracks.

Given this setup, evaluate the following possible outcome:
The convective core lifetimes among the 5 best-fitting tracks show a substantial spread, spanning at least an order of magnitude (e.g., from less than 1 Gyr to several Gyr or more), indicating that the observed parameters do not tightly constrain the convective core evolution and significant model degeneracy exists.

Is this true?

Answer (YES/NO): YES